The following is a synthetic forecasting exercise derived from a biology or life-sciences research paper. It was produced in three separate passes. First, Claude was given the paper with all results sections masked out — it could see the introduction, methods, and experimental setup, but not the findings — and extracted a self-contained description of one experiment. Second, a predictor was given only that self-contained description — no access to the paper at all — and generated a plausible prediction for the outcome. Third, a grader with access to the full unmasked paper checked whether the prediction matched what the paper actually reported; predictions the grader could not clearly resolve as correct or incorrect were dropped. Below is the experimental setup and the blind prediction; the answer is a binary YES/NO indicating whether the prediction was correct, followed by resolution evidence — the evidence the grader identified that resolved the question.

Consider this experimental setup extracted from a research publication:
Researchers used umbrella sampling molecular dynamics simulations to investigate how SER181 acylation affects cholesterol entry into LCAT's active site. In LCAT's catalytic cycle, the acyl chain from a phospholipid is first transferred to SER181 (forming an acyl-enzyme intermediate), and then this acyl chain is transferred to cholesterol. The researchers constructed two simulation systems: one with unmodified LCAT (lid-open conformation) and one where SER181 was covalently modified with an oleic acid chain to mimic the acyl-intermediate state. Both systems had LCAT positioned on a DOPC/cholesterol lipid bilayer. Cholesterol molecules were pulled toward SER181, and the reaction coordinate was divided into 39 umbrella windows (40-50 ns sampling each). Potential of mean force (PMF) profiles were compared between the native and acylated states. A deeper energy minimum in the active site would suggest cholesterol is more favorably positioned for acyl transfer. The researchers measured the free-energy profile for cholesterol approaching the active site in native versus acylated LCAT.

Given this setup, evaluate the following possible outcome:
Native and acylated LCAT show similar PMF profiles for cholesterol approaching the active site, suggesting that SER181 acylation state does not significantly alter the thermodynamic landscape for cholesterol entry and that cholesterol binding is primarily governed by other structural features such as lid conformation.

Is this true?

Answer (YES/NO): NO